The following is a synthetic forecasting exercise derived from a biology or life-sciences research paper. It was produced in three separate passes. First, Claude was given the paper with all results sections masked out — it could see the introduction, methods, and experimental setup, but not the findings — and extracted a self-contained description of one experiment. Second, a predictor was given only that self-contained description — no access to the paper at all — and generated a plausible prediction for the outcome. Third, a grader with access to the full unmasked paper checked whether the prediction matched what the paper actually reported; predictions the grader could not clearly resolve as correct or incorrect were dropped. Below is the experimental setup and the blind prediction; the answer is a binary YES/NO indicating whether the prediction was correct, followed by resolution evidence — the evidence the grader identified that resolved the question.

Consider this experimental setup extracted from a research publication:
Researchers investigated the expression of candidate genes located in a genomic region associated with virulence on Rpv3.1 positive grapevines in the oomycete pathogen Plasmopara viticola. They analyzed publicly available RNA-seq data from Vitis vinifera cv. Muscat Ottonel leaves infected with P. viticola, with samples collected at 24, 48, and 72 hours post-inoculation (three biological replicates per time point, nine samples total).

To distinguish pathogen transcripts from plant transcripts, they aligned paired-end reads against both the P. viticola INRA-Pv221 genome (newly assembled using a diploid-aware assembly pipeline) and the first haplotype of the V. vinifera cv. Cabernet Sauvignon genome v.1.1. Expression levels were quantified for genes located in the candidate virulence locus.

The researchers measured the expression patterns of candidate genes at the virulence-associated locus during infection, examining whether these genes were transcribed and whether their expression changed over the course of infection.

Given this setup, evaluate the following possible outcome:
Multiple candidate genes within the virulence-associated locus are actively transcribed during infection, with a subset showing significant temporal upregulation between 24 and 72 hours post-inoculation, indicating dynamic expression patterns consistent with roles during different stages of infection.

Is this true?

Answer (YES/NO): NO